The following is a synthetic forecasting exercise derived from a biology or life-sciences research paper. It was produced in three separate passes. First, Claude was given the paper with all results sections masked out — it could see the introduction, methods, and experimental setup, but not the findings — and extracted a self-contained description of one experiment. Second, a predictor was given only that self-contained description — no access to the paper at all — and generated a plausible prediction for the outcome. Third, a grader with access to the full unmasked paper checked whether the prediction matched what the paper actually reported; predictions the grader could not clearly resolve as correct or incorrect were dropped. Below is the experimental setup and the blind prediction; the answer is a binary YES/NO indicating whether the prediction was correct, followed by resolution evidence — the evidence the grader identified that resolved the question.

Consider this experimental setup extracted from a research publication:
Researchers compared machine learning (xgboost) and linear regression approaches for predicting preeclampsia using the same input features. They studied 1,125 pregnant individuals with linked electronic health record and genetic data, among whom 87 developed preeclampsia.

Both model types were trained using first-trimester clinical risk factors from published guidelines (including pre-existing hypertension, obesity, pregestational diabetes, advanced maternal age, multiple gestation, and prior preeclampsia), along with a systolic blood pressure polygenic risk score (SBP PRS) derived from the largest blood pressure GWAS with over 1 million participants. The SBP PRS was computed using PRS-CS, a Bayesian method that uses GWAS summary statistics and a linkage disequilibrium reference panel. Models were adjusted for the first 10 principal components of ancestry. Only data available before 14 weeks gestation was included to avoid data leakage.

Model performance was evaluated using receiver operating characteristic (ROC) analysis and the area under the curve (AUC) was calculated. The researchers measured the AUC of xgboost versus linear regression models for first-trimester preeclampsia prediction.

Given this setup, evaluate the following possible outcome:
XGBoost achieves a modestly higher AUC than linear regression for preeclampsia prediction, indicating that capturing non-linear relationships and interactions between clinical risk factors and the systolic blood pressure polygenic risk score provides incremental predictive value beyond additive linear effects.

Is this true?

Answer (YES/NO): NO